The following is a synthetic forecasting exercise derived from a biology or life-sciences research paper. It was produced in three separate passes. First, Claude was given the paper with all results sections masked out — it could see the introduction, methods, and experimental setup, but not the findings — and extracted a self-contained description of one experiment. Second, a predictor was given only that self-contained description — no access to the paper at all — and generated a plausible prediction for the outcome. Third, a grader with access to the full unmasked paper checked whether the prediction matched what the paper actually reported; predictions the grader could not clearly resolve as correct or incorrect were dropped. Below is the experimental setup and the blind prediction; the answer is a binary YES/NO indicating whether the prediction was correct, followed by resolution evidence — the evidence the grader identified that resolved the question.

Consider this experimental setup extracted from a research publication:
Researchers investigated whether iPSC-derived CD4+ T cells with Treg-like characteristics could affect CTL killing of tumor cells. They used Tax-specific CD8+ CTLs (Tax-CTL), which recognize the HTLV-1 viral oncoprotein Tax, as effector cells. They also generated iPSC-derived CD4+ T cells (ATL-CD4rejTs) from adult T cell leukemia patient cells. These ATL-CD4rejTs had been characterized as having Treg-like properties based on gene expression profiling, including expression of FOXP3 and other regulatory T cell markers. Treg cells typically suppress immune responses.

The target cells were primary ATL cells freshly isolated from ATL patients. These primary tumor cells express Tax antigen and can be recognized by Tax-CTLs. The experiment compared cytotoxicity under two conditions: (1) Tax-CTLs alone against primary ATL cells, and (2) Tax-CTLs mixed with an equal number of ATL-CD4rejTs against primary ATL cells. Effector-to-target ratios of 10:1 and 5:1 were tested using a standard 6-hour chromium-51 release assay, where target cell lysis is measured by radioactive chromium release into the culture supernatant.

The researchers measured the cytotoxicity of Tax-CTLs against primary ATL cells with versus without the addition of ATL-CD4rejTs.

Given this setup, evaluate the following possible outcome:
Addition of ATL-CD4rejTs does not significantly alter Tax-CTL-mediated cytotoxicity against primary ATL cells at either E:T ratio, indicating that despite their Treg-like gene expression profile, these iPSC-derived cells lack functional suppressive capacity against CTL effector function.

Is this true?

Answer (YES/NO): NO